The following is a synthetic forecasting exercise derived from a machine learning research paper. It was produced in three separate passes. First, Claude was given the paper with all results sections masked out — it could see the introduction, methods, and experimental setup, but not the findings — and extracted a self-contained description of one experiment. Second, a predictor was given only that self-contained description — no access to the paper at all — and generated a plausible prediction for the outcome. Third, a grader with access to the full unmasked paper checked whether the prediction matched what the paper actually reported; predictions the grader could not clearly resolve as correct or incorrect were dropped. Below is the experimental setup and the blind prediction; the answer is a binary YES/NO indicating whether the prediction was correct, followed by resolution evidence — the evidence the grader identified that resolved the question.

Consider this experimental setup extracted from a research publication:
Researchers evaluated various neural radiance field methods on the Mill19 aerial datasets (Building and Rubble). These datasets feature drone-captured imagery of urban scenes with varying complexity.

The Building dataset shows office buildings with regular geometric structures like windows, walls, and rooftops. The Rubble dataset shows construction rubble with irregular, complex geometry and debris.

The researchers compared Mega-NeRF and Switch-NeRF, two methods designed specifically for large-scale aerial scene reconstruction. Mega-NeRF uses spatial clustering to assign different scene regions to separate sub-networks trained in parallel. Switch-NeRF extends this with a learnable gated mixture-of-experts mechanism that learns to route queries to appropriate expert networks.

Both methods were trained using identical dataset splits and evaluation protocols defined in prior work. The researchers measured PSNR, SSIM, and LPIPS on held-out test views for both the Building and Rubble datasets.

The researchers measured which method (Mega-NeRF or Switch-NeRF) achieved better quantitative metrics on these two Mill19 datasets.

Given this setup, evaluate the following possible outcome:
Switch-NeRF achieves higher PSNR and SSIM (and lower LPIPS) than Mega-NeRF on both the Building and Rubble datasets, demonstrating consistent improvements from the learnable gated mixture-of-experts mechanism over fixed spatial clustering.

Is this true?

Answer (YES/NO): YES